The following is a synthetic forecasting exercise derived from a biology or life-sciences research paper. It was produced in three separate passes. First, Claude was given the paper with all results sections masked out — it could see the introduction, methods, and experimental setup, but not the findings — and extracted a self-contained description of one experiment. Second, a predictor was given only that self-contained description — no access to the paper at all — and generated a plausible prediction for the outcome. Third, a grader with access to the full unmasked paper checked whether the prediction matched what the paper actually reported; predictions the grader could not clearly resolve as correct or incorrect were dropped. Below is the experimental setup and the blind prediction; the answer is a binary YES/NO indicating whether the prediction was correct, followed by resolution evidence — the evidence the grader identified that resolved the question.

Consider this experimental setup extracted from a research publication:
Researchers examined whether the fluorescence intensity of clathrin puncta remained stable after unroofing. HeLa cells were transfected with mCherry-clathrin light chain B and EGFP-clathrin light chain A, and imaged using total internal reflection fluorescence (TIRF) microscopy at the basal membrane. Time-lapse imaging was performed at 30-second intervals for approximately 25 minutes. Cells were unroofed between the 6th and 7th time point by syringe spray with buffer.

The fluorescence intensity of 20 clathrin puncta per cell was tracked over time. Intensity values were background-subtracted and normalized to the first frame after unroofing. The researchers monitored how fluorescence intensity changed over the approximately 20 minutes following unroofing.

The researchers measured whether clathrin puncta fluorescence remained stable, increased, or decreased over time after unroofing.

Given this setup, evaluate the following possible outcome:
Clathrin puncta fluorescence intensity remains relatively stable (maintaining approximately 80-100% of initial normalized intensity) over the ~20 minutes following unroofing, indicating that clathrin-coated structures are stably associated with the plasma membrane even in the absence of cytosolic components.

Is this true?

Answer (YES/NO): NO